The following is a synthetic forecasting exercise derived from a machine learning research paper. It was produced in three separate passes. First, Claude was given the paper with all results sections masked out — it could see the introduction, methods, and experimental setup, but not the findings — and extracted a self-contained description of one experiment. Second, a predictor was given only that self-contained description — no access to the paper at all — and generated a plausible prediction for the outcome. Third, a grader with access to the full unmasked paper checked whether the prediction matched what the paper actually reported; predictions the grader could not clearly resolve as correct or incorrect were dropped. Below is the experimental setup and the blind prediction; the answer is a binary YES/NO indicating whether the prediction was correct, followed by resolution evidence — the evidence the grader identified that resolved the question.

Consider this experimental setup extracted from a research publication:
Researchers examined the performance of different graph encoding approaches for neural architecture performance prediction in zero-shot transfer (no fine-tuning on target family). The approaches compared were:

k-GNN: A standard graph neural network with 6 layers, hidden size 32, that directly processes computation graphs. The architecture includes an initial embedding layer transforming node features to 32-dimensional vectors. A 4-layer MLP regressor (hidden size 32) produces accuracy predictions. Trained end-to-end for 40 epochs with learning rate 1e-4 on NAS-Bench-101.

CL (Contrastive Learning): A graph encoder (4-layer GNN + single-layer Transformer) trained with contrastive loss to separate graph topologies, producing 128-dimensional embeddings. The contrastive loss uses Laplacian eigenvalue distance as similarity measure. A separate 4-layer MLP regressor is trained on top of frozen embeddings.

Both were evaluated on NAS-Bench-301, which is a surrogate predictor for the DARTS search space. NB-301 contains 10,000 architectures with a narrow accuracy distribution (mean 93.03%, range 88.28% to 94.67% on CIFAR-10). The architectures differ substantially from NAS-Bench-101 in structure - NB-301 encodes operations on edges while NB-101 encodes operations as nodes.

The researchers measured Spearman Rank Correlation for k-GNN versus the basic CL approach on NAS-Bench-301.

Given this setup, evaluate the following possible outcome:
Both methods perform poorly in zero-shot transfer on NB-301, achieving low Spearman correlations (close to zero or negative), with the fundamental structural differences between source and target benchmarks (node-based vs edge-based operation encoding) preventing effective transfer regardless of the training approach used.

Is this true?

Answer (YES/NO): YES